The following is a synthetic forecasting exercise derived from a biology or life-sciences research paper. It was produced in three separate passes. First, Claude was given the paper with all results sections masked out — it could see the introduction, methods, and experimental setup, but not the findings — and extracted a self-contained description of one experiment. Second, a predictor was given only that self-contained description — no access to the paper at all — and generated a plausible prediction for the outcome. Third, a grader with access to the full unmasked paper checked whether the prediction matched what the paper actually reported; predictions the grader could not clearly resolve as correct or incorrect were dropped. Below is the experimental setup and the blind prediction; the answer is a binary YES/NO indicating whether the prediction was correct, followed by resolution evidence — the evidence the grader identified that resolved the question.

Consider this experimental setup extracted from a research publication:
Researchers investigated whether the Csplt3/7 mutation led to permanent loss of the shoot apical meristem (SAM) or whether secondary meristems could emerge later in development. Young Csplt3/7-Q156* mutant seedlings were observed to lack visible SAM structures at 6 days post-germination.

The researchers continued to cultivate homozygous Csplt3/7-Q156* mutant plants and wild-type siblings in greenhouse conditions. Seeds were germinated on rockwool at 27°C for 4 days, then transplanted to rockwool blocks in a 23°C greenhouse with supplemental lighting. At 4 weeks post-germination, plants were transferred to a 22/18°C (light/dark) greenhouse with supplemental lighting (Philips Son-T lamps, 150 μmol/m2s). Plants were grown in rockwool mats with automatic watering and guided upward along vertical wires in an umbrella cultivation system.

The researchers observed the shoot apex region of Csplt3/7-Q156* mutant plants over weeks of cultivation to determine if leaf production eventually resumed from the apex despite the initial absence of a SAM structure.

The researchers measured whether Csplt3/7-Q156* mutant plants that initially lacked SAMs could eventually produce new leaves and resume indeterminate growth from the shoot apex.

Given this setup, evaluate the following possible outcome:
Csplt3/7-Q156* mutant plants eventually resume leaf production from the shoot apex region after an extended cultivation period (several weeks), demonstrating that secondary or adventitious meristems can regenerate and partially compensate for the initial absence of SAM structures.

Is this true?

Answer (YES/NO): YES